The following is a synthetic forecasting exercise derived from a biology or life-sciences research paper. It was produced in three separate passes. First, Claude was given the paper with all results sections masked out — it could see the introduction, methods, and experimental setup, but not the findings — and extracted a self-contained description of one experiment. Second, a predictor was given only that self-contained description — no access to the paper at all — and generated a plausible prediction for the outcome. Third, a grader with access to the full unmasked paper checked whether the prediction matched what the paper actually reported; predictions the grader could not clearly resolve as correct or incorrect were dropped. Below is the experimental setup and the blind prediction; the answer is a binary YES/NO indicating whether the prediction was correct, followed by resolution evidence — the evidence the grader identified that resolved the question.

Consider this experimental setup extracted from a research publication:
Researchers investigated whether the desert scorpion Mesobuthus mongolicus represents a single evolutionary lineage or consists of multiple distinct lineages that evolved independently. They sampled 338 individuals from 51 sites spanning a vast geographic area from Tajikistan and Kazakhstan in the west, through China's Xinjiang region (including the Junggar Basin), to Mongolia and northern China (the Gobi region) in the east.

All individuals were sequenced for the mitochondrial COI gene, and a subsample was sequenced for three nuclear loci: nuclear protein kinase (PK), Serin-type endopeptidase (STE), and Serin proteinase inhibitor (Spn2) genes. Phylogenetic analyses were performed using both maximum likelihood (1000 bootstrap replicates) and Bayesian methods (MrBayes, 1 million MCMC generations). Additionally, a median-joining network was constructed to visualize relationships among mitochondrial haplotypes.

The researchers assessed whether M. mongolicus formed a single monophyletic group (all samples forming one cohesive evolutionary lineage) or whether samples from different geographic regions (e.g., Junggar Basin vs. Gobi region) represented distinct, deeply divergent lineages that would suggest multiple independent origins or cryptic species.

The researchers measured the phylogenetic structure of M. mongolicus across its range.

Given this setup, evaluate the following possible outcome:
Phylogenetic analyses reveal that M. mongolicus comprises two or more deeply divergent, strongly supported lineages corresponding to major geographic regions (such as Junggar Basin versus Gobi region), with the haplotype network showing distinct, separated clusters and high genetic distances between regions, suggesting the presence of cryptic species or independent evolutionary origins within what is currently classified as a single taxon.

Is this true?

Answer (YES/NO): NO